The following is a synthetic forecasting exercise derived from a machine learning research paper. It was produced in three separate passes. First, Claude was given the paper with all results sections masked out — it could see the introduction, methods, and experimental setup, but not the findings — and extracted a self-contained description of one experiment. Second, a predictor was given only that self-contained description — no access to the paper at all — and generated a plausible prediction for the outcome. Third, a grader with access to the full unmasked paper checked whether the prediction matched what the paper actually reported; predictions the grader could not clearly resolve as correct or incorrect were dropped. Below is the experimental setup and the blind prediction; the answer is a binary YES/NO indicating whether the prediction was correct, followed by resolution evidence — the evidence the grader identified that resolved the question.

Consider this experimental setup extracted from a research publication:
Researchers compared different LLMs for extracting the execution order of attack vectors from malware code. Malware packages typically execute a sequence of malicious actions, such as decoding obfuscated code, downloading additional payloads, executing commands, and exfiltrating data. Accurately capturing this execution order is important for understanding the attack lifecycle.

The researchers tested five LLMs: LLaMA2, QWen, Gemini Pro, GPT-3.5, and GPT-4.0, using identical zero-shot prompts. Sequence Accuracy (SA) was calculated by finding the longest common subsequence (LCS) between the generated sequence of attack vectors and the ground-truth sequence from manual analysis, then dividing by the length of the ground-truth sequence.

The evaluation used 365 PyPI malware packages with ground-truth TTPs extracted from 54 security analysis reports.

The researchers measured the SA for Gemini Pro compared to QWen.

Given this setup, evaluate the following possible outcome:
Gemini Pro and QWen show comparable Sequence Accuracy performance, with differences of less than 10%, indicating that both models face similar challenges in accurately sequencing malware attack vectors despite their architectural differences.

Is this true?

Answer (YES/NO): YES